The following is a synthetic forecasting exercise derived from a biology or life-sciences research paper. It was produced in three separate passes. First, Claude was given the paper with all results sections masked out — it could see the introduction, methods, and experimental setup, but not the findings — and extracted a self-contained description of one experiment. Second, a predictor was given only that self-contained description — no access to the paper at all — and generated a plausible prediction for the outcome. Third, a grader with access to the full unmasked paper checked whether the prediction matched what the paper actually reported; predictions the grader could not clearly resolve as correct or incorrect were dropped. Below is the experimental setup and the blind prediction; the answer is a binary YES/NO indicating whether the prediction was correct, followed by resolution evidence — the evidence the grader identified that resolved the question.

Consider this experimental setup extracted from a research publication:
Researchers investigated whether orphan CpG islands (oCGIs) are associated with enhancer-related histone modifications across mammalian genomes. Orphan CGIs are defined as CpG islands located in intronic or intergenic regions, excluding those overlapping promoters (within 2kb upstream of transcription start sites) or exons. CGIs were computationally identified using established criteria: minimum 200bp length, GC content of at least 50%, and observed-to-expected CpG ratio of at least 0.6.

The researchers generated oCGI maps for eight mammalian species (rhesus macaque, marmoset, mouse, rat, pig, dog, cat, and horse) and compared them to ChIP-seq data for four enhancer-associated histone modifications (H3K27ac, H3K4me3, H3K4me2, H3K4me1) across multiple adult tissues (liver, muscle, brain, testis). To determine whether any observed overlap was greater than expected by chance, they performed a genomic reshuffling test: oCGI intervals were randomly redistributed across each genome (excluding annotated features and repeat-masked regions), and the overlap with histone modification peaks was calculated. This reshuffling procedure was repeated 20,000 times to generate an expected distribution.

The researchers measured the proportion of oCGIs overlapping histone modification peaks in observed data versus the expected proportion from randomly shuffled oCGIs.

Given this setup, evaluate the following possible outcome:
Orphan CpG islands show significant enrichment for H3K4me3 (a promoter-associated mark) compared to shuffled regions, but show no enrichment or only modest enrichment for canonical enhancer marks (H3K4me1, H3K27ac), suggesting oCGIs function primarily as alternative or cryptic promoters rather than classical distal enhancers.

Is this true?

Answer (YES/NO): NO